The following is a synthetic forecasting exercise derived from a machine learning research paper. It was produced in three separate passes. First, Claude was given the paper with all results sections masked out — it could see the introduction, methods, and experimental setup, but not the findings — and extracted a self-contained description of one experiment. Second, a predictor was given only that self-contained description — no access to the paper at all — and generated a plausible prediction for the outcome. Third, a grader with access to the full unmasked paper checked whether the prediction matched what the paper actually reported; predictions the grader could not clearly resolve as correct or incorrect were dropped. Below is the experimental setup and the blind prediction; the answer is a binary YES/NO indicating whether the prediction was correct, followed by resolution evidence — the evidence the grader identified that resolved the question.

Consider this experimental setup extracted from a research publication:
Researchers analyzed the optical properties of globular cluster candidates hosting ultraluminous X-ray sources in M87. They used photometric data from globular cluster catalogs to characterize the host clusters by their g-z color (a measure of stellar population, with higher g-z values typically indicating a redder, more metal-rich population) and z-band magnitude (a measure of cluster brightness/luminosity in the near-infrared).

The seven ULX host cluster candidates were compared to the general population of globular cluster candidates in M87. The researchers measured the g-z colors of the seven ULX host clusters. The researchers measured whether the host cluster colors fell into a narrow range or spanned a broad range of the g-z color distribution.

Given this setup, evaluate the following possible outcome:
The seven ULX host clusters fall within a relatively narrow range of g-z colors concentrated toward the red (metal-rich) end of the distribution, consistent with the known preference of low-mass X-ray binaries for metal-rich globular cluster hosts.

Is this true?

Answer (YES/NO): NO